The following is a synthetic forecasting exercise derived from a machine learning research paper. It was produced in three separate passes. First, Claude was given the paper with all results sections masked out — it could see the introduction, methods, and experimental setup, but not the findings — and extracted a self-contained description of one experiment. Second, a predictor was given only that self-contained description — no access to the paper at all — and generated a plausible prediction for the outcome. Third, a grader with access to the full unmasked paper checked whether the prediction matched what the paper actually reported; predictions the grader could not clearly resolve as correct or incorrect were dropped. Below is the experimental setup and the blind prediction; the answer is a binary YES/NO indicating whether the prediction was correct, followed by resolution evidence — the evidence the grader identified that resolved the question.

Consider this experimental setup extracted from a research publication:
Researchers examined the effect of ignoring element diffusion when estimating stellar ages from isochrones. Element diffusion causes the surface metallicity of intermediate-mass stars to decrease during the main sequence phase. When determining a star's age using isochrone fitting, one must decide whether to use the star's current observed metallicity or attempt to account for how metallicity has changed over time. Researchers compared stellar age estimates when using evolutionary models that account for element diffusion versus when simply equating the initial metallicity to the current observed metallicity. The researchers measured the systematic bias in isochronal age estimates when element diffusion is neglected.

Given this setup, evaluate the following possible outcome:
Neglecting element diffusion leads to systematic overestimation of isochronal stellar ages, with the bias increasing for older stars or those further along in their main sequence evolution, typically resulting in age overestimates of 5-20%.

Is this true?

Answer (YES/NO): NO